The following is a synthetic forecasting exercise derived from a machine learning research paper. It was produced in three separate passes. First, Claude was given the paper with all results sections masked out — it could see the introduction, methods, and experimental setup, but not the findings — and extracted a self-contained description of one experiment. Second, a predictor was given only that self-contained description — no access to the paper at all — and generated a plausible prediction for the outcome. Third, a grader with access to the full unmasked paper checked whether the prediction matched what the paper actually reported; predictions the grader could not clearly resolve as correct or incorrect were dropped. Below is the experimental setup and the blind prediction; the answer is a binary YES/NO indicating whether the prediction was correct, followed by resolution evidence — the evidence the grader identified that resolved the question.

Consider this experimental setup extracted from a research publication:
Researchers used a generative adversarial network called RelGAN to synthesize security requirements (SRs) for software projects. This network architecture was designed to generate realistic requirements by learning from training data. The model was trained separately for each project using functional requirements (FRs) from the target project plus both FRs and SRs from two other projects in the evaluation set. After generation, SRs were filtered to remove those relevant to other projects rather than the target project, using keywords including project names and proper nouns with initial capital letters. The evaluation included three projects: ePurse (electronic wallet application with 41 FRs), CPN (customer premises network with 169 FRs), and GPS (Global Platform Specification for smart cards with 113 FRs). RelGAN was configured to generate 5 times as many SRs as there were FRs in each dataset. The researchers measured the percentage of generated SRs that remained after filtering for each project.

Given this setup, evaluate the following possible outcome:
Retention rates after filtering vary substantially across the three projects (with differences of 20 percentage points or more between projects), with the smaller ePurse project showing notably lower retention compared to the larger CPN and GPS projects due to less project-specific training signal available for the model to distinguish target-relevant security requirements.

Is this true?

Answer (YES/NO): NO